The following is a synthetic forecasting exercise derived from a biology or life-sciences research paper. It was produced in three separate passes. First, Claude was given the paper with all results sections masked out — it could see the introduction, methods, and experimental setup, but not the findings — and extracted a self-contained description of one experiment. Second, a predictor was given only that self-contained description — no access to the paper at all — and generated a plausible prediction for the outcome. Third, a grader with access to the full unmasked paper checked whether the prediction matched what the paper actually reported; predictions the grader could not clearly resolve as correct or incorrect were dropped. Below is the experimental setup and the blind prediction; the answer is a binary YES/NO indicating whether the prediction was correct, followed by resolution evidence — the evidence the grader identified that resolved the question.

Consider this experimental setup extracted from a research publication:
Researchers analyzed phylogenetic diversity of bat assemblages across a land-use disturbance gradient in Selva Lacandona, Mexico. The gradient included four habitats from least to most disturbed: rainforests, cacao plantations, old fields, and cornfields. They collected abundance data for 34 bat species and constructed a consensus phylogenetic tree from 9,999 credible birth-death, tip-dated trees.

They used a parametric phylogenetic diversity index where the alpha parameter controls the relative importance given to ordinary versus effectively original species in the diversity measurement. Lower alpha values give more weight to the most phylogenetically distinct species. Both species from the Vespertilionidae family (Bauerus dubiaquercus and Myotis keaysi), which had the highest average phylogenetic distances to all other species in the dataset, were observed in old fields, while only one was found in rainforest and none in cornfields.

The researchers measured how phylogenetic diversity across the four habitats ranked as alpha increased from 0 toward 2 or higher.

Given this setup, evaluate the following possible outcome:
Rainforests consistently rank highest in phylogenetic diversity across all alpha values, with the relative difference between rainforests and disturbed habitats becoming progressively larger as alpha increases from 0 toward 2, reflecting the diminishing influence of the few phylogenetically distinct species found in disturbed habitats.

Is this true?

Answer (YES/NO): NO